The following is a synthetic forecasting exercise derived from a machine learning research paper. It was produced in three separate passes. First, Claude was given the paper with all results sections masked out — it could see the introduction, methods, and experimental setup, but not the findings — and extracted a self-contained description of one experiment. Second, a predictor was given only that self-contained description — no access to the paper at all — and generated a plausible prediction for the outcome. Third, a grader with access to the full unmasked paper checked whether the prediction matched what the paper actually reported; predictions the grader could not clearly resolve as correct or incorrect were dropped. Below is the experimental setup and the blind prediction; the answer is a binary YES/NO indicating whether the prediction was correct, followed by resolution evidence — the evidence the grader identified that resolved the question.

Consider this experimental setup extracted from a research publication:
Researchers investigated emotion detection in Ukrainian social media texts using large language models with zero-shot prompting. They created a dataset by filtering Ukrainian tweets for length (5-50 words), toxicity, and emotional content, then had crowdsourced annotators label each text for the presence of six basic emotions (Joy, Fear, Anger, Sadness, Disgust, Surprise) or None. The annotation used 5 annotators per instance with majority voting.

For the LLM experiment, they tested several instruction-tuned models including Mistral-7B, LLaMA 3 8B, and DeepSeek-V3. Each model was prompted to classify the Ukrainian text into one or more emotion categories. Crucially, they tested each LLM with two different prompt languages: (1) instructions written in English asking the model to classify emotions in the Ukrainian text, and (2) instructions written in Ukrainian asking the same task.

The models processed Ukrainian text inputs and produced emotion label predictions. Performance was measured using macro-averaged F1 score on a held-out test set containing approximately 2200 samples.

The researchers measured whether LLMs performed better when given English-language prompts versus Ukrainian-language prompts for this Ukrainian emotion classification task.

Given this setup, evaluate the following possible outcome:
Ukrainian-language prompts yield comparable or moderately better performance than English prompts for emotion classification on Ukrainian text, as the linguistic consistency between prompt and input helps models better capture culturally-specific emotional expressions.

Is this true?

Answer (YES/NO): NO